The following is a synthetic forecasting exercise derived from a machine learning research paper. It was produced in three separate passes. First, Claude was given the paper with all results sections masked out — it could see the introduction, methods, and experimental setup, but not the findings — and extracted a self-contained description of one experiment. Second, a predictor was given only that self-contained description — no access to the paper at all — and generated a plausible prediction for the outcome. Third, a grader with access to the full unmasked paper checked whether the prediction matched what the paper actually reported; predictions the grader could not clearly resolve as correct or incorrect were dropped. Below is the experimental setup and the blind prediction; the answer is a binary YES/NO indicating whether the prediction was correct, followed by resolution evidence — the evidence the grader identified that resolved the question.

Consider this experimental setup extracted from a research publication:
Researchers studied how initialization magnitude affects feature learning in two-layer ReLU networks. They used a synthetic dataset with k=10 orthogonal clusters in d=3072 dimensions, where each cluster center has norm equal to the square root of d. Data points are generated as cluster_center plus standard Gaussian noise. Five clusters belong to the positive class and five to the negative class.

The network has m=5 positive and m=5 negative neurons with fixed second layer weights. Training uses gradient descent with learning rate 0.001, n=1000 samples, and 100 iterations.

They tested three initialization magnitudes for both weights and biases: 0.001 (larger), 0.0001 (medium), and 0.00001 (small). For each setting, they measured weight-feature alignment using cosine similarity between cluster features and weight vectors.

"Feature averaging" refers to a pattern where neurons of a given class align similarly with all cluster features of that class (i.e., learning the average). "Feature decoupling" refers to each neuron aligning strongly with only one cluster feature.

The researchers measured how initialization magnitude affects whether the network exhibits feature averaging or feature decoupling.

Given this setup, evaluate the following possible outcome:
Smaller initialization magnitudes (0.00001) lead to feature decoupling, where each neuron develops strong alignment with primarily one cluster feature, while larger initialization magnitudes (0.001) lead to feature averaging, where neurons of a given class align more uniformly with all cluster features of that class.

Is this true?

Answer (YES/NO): NO